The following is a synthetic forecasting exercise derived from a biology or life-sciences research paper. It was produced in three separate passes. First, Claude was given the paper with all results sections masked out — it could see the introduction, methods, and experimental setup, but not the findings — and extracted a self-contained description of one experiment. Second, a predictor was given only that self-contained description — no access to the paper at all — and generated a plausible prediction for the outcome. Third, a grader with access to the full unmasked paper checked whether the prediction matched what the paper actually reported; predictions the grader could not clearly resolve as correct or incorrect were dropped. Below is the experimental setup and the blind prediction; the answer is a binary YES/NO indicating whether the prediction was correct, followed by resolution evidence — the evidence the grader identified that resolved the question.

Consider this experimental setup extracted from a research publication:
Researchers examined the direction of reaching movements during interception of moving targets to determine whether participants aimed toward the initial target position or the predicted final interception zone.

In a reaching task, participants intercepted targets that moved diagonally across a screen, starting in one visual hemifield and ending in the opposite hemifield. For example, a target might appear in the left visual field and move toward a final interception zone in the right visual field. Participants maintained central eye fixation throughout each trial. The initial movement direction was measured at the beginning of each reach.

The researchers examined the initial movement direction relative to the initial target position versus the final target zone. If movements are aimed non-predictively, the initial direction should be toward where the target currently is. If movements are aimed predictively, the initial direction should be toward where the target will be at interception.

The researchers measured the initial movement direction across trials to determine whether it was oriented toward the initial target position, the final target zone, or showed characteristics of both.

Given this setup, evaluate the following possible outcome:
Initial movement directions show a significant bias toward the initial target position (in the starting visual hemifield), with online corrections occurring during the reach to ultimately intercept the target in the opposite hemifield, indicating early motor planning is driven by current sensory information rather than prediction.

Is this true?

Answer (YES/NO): NO